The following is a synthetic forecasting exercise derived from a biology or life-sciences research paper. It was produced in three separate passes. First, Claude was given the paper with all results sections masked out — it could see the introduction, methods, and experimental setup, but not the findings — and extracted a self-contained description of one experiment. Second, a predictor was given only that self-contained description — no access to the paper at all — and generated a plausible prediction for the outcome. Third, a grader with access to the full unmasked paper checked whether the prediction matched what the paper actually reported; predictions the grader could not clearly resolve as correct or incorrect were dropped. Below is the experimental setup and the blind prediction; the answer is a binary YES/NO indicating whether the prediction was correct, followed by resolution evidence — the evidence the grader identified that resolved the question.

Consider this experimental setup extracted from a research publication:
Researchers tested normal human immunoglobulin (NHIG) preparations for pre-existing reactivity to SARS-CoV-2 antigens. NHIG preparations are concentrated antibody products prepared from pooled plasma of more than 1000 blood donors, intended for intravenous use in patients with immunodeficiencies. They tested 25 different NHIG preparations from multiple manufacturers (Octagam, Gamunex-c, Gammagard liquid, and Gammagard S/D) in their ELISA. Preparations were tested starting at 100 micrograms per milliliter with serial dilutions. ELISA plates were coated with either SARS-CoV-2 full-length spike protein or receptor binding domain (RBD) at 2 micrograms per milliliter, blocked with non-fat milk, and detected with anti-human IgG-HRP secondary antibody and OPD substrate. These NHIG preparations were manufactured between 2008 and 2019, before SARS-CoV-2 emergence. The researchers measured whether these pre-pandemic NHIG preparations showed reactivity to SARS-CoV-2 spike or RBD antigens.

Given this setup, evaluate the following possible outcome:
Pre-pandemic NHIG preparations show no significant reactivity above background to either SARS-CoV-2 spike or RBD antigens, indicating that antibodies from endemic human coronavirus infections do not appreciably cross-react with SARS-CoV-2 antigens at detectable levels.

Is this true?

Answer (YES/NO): YES